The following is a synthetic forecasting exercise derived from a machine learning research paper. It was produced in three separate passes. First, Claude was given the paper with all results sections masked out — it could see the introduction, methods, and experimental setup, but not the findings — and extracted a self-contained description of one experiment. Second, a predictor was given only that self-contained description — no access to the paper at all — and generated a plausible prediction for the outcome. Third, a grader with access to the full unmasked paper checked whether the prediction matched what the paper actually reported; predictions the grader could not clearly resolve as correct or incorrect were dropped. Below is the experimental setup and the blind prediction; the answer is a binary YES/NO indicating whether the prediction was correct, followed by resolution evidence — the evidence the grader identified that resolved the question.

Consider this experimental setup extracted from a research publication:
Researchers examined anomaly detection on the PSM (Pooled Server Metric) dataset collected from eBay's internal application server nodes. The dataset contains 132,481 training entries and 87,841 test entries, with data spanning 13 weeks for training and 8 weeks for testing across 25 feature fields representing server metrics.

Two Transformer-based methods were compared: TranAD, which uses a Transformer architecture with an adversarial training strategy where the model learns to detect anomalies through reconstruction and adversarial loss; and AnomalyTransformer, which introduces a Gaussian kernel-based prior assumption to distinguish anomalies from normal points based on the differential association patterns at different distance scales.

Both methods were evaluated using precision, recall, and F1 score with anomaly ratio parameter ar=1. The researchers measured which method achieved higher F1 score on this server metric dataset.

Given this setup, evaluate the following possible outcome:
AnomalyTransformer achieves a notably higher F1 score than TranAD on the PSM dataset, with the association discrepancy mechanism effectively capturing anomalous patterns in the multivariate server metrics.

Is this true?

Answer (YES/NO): YES